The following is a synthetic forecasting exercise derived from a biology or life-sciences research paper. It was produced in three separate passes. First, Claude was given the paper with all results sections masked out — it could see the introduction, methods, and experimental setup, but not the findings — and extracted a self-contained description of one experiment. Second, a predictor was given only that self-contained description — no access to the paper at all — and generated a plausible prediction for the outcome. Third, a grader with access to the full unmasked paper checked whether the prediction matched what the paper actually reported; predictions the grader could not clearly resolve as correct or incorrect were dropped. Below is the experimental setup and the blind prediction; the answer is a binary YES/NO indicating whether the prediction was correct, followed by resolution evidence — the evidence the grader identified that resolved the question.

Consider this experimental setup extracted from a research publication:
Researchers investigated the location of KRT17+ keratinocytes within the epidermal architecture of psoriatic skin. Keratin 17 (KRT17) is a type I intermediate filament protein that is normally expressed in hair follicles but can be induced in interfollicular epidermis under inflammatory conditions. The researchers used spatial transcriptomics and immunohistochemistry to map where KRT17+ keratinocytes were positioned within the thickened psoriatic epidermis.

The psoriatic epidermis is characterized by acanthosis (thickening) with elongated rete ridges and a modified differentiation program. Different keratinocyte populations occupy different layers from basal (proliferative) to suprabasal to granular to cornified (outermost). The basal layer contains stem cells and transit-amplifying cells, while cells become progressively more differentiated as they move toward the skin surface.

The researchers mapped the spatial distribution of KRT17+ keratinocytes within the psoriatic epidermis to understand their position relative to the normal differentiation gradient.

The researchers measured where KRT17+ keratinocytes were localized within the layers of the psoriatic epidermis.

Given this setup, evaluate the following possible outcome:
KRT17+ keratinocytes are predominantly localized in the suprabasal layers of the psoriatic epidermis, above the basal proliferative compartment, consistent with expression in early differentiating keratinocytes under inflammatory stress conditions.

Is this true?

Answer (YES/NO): NO